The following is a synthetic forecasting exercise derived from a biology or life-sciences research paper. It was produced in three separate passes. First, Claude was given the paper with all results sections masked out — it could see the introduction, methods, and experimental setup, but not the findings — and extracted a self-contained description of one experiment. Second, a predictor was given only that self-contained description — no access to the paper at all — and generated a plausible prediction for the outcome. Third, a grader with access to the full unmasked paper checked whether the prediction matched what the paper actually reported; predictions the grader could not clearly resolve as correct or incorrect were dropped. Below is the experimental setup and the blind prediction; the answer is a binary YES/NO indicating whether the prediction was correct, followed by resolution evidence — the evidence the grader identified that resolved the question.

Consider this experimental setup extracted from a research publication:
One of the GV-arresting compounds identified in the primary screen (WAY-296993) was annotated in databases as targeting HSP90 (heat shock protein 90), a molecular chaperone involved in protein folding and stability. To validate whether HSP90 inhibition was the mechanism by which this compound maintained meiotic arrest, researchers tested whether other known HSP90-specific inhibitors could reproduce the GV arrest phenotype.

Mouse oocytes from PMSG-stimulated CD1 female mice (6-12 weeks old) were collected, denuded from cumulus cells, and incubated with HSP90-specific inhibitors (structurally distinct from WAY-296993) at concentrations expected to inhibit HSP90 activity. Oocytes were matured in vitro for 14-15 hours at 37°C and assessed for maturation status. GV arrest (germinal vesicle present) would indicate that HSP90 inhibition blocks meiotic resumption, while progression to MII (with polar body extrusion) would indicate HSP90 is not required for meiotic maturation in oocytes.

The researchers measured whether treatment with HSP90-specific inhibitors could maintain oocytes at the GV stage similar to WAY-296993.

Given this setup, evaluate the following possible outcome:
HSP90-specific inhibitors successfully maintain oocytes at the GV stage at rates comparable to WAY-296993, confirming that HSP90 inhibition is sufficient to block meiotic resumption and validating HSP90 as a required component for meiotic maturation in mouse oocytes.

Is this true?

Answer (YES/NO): NO